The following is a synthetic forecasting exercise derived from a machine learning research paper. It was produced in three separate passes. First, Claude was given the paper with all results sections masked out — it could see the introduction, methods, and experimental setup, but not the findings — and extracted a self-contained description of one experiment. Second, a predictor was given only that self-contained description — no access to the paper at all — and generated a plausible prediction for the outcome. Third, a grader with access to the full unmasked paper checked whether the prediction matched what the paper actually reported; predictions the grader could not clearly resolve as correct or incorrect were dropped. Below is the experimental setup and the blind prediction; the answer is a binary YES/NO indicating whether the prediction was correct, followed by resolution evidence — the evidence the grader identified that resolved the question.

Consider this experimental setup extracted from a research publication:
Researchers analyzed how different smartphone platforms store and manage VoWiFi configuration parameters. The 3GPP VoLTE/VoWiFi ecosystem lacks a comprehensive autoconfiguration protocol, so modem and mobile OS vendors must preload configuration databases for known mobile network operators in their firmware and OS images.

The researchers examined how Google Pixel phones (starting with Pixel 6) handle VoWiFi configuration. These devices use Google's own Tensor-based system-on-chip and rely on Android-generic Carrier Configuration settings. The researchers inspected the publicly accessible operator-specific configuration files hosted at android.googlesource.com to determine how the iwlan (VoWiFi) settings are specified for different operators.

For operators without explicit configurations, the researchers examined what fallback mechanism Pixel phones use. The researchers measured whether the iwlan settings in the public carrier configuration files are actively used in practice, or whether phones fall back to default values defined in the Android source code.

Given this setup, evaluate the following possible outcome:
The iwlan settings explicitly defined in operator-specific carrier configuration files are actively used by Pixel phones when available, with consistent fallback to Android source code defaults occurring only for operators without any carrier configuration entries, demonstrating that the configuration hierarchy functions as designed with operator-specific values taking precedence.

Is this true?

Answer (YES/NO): NO